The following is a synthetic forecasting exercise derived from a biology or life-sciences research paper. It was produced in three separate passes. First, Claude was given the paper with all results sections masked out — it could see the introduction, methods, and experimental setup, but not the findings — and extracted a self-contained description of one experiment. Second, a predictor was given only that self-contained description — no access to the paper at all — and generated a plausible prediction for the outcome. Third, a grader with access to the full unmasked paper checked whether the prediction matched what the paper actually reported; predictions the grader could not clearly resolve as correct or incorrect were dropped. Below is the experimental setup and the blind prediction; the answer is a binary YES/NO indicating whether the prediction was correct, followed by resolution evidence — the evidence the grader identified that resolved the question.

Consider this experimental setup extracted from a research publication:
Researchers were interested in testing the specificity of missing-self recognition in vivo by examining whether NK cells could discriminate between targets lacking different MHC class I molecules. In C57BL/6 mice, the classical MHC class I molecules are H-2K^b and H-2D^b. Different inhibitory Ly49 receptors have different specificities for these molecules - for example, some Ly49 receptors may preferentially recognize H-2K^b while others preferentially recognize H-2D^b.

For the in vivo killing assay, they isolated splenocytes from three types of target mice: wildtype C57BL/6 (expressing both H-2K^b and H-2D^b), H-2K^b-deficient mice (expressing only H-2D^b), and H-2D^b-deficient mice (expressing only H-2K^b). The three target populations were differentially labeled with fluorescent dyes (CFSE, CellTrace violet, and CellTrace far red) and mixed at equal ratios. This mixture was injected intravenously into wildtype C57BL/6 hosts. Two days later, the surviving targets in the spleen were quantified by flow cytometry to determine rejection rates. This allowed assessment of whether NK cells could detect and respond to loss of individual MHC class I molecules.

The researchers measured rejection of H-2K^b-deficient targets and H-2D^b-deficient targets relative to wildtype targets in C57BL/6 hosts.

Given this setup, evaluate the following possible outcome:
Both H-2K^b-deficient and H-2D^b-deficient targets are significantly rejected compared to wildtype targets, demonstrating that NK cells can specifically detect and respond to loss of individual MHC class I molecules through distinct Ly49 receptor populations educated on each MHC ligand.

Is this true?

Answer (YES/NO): NO